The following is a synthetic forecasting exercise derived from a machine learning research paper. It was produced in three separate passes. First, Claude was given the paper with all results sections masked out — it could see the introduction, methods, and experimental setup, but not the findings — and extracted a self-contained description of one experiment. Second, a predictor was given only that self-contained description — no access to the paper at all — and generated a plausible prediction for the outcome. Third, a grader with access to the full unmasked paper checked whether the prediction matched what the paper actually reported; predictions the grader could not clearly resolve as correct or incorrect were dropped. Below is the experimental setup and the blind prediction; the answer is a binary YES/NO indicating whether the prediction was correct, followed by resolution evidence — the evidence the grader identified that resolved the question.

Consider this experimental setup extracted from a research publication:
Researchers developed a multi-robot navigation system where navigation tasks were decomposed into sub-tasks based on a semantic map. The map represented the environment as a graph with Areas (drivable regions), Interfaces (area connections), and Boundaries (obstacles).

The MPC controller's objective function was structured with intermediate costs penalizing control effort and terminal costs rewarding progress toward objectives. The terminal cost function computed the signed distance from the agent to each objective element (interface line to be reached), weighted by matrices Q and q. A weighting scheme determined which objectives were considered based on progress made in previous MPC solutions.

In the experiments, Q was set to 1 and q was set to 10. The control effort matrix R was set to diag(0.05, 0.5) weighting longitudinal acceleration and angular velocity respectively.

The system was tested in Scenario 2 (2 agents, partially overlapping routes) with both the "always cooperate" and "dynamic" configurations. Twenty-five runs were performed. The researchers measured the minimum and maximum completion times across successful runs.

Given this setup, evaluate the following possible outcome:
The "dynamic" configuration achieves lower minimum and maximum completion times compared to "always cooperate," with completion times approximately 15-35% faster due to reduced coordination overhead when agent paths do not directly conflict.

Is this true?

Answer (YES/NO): NO